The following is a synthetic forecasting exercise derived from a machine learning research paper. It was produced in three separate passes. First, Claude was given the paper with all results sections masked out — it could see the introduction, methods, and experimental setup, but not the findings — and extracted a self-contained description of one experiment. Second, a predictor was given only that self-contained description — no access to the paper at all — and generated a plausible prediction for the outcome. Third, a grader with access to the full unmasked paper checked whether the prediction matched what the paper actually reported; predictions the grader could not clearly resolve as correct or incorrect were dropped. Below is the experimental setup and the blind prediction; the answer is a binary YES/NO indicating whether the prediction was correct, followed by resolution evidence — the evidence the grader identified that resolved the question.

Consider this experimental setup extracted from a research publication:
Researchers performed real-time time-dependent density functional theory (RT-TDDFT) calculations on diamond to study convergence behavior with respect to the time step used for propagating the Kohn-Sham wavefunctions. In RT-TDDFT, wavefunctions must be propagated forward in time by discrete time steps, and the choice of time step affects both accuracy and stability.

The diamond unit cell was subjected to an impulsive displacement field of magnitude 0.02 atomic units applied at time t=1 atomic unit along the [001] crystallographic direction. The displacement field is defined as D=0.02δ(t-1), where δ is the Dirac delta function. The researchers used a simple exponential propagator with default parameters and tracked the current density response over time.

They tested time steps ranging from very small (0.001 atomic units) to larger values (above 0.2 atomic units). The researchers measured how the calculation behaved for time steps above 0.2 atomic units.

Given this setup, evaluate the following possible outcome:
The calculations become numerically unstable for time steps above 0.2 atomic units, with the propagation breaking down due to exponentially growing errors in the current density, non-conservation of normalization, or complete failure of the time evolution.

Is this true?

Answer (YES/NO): YES